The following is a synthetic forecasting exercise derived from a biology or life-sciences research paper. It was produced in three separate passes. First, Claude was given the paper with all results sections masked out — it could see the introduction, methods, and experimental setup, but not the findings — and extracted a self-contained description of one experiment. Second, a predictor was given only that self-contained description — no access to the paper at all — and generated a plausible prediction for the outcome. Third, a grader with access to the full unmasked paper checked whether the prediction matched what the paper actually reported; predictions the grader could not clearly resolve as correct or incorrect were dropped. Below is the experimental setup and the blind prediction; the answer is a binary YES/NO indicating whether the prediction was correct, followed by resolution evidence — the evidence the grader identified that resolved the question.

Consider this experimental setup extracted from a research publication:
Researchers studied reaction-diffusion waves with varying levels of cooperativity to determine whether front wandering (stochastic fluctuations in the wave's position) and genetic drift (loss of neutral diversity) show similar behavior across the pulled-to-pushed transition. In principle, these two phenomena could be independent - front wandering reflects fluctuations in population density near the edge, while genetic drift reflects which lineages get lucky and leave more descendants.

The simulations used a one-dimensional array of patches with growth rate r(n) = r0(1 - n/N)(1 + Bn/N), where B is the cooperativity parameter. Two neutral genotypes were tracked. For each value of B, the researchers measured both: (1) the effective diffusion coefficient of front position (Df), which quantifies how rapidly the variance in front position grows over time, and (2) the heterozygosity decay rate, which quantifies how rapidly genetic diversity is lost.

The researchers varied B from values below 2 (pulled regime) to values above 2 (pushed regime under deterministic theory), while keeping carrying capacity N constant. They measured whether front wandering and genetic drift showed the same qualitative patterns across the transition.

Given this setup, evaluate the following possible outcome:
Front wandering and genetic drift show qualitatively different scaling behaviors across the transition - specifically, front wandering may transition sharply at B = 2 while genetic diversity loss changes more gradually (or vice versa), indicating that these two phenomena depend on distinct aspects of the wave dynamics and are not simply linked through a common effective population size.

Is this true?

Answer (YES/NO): NO